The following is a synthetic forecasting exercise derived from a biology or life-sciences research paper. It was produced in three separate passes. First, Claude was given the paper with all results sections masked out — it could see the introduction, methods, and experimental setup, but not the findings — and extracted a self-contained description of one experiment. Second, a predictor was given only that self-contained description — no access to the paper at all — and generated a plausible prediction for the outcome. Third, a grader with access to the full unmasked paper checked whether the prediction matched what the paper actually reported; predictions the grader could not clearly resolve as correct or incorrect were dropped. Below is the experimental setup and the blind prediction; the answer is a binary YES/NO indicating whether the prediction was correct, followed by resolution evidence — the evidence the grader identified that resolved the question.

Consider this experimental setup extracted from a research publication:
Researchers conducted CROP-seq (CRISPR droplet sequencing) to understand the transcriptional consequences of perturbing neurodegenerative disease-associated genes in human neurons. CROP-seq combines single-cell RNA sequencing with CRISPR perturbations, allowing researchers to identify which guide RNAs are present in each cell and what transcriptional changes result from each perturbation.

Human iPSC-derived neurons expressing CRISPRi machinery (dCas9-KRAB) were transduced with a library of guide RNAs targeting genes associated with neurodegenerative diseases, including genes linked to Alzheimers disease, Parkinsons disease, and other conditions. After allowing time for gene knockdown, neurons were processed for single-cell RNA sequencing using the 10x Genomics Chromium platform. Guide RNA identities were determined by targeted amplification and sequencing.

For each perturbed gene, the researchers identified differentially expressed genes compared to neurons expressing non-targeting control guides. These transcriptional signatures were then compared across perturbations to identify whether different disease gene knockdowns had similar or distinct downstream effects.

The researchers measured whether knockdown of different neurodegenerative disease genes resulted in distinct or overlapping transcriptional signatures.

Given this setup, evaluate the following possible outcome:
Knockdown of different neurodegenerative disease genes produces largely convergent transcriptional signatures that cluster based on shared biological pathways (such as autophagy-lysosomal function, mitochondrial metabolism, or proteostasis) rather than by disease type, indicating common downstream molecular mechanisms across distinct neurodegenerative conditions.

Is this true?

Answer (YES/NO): YES